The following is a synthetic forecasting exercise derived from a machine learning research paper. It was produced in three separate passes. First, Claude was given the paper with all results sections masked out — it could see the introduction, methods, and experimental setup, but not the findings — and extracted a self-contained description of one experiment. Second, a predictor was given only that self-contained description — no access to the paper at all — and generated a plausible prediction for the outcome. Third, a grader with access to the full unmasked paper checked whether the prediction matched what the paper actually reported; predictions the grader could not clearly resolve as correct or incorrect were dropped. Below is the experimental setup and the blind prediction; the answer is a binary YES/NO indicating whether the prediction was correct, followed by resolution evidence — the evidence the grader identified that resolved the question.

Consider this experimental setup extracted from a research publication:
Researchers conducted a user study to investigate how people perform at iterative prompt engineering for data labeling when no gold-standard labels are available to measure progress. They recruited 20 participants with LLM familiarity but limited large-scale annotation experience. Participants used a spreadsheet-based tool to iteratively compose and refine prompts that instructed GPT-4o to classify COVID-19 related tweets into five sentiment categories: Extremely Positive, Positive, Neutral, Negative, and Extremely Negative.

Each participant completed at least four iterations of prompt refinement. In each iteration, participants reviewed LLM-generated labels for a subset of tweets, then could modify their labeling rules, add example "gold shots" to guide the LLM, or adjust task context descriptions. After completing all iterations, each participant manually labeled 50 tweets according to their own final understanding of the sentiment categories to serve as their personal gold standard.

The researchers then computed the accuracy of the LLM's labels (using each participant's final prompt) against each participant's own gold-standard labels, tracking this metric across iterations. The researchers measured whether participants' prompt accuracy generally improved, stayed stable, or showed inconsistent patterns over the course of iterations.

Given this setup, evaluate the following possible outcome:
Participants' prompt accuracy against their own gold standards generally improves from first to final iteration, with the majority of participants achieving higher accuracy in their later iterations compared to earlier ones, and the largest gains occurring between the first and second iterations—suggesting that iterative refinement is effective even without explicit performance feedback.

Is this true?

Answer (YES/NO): NO